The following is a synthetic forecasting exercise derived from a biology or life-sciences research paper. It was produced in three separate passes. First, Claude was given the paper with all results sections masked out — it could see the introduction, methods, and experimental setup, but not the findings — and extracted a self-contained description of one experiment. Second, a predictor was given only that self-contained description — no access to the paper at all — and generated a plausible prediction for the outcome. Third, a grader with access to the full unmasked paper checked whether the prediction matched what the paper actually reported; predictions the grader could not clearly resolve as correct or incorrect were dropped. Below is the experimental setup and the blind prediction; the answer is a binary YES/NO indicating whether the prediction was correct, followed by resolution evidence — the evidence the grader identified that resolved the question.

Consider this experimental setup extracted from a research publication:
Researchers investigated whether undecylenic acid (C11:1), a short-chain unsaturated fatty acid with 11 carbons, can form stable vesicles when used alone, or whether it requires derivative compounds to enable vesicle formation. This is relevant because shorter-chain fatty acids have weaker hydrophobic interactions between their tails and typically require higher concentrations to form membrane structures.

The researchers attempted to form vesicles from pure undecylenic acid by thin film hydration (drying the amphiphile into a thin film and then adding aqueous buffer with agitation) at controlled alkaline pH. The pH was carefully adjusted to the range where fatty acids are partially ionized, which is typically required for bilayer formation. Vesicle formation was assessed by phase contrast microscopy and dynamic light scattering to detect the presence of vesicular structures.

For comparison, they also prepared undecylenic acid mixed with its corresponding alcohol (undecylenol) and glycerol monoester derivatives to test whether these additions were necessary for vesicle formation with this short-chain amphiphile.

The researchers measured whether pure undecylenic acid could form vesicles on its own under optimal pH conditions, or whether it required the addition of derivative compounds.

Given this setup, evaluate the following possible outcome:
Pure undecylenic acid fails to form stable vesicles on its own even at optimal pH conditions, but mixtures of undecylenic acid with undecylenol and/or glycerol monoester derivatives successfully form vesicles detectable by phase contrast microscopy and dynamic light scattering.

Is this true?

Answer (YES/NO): NO